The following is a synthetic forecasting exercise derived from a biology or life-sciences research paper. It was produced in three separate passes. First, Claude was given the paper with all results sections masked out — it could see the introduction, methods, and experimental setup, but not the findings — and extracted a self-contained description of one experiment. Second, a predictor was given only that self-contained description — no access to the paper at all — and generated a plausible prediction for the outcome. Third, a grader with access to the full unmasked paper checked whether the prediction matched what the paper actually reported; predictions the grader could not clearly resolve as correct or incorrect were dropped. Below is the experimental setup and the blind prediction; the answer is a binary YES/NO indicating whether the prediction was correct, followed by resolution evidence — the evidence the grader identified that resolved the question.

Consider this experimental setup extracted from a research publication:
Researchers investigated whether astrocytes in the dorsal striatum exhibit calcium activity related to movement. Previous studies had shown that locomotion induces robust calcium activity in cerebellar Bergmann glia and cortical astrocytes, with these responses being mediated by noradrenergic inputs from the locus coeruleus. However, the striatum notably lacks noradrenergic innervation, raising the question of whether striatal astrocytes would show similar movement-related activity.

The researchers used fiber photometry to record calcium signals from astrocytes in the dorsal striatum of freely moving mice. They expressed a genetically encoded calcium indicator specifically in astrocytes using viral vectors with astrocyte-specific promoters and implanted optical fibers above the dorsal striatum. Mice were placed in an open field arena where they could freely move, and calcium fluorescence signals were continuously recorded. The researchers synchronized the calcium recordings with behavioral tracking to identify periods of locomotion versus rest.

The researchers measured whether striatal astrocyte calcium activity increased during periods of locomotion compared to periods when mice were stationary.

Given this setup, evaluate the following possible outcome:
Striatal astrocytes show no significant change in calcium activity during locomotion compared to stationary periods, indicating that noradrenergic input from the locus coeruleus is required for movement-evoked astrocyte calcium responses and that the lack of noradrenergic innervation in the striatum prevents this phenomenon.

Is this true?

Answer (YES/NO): NO